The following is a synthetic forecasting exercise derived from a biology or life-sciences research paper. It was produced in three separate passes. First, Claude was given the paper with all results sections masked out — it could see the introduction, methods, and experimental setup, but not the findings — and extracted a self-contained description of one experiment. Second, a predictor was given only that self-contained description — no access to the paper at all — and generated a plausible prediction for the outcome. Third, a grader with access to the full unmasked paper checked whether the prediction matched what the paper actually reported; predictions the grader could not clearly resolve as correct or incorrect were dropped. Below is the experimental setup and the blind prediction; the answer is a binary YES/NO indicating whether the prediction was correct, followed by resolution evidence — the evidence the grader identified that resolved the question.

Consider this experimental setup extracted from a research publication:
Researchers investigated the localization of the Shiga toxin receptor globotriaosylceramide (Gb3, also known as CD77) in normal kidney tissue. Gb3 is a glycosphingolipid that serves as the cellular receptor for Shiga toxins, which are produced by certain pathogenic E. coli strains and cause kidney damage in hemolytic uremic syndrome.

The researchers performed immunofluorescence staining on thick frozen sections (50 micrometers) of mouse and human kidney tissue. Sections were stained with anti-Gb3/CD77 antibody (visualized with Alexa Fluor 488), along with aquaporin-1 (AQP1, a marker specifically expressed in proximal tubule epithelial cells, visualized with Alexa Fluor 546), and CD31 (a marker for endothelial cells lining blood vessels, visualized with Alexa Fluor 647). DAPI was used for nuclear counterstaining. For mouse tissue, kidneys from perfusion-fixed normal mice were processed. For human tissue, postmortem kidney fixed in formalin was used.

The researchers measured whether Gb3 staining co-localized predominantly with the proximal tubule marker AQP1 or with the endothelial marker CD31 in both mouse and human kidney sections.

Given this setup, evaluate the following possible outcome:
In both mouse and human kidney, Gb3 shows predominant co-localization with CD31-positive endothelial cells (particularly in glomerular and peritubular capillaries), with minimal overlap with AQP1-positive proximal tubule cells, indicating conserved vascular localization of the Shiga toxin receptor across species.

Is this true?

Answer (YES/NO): NO